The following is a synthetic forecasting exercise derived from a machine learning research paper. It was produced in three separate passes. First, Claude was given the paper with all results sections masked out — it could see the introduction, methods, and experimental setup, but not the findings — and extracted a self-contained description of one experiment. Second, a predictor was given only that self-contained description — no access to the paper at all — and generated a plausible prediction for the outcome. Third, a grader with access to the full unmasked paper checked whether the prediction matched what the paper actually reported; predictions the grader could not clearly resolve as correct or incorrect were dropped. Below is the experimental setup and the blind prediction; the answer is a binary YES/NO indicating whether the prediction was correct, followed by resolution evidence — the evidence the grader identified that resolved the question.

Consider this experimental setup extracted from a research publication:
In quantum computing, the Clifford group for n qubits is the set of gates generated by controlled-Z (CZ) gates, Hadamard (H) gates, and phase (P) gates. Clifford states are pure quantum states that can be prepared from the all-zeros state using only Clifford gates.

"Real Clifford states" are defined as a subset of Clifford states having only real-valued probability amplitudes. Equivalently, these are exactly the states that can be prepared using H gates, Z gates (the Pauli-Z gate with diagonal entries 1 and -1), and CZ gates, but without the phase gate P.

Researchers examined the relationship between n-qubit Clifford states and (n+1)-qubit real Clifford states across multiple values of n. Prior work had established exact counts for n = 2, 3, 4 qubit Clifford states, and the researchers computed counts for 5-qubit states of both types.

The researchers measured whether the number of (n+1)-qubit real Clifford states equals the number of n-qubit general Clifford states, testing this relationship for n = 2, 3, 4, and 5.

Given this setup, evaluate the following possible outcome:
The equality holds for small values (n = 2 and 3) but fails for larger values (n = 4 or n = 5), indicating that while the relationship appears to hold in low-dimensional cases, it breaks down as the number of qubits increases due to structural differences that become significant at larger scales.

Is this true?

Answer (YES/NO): NO